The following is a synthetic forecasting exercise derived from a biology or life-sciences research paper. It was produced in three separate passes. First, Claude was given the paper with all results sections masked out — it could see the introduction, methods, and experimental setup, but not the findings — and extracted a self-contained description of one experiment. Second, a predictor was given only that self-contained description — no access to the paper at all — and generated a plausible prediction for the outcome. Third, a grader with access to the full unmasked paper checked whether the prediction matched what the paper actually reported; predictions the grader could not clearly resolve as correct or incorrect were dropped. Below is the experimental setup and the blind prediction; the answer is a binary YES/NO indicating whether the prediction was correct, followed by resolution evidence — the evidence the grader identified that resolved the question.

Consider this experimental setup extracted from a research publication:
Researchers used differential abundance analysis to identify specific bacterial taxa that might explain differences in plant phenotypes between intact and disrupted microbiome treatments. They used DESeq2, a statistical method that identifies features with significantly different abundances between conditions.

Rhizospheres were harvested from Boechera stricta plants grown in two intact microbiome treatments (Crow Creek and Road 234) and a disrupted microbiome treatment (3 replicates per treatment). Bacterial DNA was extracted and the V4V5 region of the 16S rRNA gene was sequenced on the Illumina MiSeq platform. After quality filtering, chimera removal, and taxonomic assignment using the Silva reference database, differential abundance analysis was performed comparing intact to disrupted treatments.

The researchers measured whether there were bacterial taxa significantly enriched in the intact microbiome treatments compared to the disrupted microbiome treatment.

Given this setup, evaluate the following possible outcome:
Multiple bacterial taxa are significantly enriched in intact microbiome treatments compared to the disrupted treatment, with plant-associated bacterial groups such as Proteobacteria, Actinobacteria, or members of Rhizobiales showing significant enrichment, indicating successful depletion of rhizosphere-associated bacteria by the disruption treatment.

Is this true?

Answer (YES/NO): YES